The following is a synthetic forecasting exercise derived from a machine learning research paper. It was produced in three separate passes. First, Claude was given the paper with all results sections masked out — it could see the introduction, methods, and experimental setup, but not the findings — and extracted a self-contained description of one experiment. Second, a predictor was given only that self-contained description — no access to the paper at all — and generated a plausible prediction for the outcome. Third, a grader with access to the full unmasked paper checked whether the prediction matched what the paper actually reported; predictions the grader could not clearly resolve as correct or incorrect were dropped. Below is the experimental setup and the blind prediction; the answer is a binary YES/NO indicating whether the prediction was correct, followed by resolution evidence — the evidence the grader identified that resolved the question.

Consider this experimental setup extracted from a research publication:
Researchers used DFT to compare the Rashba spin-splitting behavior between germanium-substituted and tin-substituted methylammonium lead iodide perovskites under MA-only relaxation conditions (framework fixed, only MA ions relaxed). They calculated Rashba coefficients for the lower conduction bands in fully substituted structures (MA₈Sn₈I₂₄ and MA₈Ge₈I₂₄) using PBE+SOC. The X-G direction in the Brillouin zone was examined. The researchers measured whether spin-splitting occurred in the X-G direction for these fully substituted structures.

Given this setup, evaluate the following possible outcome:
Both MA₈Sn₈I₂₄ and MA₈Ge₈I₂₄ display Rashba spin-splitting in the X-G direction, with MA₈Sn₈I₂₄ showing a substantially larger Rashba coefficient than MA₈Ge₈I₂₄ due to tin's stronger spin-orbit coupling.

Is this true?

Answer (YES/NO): NO